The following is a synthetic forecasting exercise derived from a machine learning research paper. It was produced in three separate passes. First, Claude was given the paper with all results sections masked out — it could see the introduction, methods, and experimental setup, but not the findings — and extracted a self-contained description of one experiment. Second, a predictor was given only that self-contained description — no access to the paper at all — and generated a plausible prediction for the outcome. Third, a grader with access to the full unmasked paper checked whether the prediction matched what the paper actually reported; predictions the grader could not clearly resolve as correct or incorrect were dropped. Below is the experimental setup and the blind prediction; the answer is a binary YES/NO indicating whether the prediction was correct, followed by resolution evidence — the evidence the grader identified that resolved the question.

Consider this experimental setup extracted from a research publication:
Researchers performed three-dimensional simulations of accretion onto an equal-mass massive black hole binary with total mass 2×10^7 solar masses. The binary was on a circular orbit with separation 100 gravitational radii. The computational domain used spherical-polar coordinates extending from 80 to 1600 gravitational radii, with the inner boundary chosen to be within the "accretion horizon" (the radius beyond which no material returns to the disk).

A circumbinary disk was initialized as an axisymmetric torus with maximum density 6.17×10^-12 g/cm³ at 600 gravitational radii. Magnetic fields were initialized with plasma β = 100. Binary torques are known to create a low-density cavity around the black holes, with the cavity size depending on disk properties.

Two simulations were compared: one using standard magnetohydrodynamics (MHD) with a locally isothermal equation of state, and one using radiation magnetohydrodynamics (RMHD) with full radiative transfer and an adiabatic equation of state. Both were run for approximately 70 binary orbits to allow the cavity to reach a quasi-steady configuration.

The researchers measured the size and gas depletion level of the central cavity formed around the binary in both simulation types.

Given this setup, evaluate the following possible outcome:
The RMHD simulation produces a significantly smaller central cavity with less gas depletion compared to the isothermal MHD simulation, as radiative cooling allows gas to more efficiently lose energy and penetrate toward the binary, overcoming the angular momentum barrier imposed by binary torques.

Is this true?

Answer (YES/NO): NO